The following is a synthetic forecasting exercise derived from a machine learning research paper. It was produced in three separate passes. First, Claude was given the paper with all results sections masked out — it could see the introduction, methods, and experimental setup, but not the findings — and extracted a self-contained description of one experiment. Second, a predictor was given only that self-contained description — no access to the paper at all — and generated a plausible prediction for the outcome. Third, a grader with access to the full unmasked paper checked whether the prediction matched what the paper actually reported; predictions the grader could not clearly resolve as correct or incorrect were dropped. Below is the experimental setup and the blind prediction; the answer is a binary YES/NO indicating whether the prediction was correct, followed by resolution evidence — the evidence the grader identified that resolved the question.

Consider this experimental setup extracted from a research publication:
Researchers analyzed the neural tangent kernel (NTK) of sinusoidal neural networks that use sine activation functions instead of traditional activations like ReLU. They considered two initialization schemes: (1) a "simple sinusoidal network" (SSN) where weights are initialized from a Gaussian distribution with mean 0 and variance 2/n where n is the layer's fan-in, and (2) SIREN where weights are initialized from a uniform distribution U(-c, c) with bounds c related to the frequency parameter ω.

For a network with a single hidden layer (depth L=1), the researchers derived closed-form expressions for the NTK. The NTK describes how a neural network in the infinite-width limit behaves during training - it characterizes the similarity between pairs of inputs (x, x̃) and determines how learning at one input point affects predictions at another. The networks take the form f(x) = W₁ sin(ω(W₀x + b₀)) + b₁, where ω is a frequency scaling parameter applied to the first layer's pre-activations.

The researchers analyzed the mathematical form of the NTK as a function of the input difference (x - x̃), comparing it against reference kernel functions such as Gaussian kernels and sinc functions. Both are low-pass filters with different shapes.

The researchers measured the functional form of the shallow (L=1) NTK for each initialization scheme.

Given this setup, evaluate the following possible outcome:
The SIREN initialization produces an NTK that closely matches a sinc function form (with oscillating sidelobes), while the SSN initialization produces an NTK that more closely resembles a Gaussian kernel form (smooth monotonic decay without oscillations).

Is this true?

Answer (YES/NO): YES